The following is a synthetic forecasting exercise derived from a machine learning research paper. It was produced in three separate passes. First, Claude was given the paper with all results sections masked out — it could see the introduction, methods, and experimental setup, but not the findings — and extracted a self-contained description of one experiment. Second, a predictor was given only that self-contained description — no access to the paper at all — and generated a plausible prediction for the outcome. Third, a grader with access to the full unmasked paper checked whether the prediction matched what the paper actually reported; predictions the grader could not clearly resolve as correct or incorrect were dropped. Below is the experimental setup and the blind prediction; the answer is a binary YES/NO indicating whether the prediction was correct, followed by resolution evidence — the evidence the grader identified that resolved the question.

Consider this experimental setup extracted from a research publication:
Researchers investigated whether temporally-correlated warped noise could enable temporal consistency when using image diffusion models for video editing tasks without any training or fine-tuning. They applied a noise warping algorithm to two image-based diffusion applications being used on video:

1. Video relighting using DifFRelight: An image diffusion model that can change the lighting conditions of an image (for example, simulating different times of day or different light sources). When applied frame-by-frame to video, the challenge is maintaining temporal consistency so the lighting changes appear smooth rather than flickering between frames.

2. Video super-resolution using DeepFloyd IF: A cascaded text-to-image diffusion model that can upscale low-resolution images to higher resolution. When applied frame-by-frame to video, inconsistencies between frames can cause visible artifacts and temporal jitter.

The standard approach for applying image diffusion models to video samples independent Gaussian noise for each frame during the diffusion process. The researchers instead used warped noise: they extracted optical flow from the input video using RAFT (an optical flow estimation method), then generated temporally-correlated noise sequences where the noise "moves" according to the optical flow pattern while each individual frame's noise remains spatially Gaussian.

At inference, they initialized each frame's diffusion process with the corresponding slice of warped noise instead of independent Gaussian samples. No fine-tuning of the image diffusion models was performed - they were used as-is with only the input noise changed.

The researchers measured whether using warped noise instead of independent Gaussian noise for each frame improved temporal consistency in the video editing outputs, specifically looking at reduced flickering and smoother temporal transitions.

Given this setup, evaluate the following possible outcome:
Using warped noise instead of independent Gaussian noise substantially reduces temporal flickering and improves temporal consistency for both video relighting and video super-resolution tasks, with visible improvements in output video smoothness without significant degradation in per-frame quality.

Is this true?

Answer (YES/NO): YES